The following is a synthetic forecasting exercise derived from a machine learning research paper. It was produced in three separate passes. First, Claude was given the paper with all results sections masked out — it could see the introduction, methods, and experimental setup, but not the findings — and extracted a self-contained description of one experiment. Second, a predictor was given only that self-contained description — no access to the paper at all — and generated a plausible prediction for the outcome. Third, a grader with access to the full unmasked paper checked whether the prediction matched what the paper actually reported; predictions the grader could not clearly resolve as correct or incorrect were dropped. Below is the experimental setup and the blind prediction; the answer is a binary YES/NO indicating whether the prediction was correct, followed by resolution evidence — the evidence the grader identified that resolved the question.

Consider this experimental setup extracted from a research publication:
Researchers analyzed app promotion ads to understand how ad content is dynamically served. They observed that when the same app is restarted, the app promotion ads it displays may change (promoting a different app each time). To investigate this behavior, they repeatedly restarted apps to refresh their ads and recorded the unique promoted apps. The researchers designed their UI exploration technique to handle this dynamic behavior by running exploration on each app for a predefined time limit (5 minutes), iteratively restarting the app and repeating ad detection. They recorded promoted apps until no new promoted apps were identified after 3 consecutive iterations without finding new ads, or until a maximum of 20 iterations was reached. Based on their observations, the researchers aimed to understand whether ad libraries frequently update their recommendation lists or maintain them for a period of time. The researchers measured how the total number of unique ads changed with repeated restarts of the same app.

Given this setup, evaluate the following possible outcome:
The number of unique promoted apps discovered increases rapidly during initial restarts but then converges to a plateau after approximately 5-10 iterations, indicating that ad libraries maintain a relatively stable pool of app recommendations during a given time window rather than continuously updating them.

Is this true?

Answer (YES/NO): NO